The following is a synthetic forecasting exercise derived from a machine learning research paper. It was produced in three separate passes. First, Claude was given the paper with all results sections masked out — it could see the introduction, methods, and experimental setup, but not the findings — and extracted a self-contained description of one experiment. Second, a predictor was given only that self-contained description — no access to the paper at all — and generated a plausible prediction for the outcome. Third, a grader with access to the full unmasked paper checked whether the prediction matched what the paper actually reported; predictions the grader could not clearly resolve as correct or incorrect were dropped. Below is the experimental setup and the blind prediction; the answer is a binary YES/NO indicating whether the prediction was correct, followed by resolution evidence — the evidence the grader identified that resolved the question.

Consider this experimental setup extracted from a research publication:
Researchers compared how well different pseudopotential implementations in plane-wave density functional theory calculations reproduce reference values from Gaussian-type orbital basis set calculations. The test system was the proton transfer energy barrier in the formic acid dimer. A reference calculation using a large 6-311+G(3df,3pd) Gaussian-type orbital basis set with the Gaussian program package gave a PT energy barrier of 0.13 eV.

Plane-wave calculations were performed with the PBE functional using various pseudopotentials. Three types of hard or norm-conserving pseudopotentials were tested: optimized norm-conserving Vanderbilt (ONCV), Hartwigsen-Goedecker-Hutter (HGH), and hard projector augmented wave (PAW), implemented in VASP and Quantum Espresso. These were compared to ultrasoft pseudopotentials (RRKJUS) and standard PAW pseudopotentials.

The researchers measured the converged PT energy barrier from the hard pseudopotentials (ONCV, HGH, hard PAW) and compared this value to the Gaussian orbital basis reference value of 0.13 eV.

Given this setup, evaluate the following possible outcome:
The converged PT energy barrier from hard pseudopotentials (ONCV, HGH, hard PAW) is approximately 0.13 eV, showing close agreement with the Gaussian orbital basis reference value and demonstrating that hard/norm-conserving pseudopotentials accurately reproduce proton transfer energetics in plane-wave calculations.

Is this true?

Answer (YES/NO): NO